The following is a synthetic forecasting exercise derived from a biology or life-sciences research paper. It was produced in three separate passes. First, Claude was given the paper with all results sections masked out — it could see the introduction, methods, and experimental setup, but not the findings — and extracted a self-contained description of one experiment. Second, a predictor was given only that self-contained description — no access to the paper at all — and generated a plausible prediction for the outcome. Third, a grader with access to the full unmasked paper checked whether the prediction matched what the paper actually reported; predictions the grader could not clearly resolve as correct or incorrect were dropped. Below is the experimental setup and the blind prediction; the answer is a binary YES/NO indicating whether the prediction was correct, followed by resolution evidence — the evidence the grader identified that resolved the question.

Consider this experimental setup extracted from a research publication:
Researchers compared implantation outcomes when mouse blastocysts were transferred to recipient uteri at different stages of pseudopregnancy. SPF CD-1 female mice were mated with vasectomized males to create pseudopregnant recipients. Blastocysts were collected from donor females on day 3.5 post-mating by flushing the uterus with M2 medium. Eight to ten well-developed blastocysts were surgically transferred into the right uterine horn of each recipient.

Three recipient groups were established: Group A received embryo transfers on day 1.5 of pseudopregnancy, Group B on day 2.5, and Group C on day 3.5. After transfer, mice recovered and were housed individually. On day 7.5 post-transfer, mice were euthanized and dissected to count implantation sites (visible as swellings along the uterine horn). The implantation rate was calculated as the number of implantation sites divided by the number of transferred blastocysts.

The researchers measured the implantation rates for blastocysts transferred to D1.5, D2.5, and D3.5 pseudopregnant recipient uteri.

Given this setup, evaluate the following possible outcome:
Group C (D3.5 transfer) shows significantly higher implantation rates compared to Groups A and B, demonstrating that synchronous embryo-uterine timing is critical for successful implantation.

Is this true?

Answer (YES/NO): NO